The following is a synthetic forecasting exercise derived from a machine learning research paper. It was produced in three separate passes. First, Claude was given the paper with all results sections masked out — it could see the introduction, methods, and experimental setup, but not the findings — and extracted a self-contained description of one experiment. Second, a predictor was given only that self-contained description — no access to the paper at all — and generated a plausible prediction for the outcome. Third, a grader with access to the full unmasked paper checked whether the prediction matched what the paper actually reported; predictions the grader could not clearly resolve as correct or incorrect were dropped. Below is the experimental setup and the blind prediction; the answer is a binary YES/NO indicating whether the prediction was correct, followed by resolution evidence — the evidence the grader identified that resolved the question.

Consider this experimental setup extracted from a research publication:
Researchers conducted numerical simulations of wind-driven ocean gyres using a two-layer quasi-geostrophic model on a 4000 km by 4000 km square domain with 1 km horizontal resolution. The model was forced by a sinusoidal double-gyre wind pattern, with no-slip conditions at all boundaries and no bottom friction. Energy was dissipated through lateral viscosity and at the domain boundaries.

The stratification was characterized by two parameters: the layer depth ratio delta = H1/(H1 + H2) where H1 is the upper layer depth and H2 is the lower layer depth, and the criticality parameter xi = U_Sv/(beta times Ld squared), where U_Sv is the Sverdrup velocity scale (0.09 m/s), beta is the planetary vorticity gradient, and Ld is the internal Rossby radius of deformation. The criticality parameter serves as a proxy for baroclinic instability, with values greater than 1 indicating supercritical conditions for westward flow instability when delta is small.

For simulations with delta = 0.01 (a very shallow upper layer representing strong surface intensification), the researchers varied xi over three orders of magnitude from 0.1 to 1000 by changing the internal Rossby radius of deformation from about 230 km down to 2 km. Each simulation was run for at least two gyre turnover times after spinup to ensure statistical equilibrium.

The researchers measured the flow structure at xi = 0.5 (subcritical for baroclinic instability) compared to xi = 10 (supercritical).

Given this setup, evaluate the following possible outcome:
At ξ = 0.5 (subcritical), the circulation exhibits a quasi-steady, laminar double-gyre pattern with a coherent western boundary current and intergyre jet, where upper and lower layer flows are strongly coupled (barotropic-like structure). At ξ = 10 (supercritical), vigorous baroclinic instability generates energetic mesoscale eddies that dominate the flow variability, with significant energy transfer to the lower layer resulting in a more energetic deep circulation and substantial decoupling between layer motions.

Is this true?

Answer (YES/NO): NO